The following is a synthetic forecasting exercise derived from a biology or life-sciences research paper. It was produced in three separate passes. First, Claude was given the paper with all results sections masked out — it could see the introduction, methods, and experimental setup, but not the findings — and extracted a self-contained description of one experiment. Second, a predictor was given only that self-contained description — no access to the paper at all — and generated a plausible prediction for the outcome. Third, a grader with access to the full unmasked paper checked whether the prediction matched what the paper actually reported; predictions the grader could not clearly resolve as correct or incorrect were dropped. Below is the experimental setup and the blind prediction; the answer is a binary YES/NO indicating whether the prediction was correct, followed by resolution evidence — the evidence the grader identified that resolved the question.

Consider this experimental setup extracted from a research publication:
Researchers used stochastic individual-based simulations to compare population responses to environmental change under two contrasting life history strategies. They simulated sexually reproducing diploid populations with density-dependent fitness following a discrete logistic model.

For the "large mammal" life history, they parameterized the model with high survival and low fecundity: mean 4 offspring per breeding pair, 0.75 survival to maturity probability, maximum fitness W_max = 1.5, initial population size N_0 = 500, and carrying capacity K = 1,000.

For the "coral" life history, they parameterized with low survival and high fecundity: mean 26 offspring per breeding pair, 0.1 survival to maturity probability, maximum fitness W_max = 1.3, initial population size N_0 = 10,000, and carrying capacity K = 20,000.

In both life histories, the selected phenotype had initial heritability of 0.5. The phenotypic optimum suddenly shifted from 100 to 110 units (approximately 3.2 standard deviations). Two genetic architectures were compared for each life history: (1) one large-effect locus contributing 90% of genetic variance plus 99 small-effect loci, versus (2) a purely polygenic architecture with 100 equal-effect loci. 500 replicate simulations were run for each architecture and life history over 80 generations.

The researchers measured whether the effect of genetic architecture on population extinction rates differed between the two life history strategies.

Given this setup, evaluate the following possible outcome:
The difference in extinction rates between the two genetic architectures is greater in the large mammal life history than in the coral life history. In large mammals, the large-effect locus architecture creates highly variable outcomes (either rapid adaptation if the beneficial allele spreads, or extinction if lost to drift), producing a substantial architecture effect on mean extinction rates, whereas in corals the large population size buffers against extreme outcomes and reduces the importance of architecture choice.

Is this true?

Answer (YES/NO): NO